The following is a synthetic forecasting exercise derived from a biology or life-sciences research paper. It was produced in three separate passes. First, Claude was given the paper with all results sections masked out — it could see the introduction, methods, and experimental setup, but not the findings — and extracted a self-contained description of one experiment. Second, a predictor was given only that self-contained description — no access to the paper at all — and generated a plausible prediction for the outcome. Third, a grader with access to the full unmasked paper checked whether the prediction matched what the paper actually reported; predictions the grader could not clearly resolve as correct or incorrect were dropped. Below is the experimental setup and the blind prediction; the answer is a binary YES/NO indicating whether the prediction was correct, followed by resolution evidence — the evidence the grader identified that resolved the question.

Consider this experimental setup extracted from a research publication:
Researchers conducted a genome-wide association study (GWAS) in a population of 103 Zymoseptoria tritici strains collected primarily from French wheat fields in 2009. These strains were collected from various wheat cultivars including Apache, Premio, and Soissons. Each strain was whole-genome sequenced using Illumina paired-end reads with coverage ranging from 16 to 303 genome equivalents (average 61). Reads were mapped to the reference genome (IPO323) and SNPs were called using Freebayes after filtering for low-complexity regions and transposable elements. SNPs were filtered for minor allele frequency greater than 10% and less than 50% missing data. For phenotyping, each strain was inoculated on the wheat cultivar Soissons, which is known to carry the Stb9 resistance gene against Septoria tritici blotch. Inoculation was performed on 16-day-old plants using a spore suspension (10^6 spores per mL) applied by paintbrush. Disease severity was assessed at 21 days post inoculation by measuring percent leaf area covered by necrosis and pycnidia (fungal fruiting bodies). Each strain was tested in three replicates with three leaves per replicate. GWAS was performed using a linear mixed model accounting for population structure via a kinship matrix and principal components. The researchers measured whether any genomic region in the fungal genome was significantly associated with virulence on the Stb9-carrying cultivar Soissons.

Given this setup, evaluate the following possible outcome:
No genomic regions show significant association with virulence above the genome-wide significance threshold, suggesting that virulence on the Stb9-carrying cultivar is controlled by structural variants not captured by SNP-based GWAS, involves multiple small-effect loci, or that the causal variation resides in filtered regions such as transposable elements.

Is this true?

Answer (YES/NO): NO